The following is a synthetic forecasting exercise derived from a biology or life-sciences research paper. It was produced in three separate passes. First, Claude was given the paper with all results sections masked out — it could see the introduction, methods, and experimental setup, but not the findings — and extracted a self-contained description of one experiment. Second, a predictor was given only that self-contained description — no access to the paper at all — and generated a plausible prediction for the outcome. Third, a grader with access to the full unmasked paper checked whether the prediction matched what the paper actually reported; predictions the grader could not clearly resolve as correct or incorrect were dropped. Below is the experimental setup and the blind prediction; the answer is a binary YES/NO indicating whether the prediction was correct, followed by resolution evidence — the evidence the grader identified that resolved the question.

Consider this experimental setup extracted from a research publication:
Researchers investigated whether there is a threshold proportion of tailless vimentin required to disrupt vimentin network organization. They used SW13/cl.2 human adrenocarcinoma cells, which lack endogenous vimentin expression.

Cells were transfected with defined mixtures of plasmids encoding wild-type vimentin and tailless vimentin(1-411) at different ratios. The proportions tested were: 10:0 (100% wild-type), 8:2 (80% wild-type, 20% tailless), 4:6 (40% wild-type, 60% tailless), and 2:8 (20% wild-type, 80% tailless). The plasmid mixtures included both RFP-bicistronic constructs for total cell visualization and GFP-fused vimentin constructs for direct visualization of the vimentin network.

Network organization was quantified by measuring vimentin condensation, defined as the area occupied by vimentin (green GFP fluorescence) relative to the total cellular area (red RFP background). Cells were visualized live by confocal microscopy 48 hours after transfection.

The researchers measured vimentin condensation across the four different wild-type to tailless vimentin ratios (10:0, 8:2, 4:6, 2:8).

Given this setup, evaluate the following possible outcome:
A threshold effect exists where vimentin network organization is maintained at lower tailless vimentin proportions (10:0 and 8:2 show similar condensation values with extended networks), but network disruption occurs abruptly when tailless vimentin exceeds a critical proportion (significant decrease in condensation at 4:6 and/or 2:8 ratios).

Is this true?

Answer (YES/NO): YES